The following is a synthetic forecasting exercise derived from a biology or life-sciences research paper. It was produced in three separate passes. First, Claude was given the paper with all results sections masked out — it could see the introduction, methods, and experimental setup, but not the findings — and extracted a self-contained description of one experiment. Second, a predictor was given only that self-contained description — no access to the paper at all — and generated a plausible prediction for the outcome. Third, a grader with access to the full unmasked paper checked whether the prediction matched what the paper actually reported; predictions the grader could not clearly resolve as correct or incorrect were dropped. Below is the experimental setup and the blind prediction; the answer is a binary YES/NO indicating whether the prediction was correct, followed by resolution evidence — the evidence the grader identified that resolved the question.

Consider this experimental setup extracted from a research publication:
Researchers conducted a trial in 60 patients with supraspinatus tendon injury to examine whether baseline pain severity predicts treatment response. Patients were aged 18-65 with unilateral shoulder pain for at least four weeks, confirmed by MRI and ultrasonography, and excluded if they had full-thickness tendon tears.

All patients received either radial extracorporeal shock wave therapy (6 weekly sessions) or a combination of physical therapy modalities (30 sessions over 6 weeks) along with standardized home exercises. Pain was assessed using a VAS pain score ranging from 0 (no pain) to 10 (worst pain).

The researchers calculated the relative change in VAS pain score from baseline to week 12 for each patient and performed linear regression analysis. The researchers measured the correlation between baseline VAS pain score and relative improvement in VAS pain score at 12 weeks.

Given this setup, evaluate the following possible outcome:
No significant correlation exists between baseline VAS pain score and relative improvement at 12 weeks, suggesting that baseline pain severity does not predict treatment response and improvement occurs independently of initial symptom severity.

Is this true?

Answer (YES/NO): YES